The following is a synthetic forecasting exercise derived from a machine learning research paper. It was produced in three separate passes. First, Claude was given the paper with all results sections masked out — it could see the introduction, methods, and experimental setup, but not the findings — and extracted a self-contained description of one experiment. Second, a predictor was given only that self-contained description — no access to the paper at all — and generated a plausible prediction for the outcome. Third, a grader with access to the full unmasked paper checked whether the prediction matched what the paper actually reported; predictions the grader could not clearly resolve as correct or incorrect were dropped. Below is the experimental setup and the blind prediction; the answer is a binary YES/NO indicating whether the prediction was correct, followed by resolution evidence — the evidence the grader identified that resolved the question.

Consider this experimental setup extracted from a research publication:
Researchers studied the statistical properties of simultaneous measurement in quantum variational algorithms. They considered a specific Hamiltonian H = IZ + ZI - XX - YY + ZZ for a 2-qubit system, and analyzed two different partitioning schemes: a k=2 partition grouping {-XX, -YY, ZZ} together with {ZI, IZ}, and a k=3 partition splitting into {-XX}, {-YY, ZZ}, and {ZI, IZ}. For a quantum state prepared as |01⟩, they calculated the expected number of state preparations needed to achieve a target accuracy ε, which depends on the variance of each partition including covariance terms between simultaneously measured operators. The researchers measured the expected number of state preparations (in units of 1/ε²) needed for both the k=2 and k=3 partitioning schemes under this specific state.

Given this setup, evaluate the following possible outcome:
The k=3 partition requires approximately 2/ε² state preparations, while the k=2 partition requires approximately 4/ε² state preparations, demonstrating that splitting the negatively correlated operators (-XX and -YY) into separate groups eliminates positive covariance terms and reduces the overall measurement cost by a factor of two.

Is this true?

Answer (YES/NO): NO